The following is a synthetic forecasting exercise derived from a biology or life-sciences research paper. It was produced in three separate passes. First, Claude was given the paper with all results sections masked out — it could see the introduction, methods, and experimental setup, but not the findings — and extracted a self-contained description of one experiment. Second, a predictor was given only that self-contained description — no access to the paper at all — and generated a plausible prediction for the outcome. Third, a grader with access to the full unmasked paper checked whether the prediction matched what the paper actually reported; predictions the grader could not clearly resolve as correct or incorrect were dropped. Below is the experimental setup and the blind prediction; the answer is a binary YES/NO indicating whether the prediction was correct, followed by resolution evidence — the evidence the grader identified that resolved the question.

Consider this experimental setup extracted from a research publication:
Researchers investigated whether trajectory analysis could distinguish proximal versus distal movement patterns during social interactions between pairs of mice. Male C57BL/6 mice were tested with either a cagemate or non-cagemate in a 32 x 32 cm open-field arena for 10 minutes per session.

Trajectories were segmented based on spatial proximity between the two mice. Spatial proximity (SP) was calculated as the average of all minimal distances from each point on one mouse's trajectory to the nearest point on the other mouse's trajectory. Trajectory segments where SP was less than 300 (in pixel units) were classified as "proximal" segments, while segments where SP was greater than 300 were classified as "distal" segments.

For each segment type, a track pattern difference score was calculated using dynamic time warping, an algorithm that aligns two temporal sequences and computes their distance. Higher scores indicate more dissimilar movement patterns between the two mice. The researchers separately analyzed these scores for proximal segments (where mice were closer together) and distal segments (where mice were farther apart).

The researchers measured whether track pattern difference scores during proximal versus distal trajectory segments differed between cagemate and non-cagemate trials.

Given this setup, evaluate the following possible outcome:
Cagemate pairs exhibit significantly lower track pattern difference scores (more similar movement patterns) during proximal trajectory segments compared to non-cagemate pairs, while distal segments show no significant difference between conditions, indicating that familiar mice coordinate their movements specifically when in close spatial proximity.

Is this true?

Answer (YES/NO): NO